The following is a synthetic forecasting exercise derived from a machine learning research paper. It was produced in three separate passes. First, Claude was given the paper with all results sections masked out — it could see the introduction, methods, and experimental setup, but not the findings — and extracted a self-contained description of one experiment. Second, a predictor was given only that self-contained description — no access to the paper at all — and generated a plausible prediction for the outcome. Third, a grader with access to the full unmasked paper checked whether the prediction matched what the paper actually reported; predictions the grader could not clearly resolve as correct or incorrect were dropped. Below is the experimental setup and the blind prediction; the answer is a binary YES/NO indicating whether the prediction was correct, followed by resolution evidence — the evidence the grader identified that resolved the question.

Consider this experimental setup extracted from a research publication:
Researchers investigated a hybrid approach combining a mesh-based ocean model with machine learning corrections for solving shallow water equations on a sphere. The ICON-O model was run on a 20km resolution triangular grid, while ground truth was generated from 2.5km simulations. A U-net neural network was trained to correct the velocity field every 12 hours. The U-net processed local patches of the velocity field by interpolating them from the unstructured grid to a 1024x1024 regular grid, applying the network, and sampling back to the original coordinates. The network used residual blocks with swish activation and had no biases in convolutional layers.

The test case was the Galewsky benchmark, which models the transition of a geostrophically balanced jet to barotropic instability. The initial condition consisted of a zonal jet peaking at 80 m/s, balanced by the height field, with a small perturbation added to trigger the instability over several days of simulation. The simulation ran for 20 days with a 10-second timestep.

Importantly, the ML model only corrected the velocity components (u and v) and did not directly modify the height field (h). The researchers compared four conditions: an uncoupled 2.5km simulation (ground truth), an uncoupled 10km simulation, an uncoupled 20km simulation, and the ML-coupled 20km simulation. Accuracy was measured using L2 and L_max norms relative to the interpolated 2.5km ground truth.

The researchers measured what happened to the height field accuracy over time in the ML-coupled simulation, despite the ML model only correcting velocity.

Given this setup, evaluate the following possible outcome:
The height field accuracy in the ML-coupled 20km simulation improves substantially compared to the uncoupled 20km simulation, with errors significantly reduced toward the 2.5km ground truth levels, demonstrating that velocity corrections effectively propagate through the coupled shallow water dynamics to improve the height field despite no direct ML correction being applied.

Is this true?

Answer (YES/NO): NO